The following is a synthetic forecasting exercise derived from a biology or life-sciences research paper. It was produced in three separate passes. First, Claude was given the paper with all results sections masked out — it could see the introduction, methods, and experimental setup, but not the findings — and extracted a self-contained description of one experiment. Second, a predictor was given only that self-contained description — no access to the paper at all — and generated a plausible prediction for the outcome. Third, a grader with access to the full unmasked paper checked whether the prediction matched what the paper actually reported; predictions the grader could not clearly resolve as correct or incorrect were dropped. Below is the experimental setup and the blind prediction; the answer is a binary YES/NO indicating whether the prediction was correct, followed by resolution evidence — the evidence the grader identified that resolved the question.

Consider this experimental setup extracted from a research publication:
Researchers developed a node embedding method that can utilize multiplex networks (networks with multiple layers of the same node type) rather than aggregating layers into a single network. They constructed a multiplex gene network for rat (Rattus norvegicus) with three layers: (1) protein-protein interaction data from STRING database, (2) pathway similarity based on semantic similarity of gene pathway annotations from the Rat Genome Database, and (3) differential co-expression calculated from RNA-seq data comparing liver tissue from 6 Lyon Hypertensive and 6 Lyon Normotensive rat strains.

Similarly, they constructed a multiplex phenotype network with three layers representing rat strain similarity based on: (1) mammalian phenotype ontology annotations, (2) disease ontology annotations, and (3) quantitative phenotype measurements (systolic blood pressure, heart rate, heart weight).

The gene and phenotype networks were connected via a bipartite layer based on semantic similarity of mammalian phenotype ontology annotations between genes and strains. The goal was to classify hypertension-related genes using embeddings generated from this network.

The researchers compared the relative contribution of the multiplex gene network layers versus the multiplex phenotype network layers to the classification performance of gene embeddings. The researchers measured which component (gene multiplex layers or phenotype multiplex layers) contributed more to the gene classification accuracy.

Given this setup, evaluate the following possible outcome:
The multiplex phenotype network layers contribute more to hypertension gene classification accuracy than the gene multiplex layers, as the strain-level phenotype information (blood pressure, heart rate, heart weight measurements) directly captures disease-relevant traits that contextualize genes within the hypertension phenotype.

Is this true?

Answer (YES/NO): NO